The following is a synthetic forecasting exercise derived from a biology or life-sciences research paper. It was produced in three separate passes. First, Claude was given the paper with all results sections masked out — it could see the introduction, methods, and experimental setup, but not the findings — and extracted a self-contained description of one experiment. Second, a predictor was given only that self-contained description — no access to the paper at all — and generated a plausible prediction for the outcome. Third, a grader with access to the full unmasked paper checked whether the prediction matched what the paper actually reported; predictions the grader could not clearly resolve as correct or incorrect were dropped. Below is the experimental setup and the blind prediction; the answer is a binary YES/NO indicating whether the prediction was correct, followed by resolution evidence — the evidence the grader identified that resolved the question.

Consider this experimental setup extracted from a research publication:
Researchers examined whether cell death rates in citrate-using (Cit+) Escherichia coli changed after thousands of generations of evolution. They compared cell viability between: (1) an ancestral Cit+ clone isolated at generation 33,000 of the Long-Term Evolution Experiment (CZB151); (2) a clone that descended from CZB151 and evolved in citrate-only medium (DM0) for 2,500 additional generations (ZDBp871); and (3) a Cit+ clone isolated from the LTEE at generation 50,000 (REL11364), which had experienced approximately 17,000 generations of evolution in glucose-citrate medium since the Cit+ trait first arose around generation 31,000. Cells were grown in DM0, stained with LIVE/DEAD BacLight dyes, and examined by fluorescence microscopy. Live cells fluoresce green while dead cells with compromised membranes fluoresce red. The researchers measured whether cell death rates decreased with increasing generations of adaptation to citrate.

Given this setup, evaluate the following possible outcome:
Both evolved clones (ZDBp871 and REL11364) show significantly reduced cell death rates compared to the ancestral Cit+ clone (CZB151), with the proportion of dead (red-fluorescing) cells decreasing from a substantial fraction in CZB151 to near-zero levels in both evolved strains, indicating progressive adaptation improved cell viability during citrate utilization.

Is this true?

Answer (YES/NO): NO